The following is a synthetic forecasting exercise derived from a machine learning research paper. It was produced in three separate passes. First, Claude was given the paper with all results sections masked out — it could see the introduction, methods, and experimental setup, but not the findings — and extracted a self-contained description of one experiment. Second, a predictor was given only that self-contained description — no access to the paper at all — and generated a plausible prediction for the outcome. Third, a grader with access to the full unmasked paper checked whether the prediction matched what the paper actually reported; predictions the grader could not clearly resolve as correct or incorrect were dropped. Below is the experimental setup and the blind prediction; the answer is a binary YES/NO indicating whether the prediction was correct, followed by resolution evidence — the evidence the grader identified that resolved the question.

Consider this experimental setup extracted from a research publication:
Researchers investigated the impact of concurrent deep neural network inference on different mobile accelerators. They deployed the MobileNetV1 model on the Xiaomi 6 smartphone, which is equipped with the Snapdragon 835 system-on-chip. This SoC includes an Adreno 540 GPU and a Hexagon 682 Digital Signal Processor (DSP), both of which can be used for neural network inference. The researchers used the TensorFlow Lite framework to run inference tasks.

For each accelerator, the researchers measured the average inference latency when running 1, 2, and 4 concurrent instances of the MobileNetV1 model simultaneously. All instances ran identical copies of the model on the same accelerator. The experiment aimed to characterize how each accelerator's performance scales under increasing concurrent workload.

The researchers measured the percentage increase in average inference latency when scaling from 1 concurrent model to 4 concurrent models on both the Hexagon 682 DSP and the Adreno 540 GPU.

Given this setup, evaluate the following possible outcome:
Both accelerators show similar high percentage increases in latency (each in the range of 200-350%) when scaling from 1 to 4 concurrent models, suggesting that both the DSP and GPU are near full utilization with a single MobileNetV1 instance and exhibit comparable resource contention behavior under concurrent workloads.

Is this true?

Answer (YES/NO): NO